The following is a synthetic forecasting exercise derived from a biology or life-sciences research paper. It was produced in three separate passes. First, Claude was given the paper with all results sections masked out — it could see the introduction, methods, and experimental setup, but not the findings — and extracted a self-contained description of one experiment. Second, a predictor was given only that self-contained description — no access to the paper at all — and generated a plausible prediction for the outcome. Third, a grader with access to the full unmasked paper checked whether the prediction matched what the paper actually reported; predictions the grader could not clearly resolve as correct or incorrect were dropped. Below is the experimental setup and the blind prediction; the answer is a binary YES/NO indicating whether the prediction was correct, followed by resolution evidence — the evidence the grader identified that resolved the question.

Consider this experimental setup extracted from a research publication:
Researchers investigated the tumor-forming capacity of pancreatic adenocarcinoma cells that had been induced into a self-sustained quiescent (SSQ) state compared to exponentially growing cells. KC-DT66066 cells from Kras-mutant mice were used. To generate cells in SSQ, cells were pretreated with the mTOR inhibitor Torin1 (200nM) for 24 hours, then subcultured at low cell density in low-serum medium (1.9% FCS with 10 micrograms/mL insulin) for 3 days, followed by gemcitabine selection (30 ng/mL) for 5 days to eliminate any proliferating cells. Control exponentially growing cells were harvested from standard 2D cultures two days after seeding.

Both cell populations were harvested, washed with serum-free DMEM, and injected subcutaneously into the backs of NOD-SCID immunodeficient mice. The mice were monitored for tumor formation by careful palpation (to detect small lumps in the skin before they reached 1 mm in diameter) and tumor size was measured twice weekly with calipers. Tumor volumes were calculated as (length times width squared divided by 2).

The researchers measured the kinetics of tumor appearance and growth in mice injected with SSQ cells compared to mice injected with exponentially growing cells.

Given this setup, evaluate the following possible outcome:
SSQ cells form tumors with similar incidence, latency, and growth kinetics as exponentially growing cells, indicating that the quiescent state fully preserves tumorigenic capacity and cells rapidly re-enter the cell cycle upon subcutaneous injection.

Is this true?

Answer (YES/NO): NO